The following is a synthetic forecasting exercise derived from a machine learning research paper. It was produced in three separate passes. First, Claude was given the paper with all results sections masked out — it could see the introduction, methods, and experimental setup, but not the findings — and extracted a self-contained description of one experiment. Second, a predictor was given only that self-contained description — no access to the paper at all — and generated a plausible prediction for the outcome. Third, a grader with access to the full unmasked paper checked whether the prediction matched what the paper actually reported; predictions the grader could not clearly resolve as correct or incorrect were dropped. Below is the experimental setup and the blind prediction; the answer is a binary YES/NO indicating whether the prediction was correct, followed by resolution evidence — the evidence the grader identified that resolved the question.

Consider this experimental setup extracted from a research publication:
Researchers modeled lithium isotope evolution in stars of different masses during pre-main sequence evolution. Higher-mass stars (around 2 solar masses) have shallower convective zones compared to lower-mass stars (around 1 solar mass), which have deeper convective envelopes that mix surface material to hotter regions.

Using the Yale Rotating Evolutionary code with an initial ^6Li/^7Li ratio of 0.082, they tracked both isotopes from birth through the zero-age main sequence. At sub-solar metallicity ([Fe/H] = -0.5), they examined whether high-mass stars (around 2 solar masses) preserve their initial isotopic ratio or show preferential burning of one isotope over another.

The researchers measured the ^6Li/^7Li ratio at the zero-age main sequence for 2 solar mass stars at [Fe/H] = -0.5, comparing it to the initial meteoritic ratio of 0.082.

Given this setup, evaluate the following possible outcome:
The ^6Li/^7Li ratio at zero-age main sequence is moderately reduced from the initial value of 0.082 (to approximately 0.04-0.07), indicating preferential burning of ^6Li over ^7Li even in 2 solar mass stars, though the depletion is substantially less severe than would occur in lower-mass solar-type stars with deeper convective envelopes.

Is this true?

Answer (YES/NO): NO